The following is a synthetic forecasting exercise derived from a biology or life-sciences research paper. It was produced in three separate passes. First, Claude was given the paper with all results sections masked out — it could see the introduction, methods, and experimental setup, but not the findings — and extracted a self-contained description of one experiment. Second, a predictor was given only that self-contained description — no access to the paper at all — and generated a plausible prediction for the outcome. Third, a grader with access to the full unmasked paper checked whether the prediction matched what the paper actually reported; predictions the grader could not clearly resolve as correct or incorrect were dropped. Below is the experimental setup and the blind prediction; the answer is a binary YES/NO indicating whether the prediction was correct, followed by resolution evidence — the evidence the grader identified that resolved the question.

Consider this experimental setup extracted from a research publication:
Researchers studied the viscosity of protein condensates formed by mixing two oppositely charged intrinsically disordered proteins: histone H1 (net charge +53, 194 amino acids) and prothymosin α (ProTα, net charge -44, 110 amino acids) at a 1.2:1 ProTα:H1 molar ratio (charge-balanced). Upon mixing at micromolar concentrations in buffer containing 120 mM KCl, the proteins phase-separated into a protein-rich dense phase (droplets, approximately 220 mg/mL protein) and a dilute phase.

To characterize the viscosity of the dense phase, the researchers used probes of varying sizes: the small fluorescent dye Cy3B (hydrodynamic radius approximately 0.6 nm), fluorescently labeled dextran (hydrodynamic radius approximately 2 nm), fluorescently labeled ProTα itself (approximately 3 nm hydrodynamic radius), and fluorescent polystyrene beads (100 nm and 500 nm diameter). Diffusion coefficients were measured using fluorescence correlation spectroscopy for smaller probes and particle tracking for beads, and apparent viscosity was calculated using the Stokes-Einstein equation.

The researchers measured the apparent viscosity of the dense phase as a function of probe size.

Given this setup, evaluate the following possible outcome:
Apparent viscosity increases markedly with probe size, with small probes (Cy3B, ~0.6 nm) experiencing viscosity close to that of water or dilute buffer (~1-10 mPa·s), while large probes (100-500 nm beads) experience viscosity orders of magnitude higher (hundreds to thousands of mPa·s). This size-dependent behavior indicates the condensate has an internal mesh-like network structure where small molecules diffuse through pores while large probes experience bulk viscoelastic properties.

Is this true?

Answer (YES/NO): YES